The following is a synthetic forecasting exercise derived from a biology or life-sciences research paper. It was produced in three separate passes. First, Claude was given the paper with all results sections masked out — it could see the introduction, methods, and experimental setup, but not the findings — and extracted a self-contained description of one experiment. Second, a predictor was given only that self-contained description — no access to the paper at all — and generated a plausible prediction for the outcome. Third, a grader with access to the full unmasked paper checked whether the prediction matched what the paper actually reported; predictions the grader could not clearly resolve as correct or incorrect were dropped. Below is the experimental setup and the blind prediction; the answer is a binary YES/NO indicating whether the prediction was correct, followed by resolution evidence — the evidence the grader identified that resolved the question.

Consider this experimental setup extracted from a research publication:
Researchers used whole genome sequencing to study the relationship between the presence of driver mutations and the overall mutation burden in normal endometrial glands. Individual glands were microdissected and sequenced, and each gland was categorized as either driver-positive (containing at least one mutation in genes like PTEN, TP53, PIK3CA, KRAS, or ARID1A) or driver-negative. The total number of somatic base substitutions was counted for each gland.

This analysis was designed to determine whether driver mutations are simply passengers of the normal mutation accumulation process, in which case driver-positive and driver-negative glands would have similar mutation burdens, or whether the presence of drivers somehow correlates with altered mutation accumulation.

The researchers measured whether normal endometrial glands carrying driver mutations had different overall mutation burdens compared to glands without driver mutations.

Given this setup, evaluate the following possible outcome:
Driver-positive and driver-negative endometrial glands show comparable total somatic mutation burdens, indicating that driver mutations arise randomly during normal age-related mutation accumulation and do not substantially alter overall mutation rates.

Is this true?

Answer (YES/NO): NO